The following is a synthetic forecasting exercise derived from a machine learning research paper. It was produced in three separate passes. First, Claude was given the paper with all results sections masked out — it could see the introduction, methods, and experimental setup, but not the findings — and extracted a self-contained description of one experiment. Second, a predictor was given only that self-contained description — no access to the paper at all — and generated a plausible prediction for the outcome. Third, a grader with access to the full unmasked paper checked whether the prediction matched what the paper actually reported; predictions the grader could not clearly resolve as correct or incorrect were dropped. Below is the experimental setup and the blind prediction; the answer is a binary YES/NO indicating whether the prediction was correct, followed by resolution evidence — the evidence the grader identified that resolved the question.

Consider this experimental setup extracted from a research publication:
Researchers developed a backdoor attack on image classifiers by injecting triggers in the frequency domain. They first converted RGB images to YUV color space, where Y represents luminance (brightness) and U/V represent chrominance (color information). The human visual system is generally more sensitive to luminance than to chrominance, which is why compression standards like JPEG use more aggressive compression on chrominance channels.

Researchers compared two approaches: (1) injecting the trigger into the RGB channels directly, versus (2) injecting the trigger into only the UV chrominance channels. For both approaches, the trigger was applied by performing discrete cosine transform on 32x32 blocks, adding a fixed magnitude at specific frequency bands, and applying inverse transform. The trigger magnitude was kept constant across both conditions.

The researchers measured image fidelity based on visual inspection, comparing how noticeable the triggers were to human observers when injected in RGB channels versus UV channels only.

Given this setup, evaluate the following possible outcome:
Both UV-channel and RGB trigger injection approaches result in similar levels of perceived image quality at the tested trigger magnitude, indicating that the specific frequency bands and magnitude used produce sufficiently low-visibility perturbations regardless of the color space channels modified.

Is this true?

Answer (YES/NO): NO